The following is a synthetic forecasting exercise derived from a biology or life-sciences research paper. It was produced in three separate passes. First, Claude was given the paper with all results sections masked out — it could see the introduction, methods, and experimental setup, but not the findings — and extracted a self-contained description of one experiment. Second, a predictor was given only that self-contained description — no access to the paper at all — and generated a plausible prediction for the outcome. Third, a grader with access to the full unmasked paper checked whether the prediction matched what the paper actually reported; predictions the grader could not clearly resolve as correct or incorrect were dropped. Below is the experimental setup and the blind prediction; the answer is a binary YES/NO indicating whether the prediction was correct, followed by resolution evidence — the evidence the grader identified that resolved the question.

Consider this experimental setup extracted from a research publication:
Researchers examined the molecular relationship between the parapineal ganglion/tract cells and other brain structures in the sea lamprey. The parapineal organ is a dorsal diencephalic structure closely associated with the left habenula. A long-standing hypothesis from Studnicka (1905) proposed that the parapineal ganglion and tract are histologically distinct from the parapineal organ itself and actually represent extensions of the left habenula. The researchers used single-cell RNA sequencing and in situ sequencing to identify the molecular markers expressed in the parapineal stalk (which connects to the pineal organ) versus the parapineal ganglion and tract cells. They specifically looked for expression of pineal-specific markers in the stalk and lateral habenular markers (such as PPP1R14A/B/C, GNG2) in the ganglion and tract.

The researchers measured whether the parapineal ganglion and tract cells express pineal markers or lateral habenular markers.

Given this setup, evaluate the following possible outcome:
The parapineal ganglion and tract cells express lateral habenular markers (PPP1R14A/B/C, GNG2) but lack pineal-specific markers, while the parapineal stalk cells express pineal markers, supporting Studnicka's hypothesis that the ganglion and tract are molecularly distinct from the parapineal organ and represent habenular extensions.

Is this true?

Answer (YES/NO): YES